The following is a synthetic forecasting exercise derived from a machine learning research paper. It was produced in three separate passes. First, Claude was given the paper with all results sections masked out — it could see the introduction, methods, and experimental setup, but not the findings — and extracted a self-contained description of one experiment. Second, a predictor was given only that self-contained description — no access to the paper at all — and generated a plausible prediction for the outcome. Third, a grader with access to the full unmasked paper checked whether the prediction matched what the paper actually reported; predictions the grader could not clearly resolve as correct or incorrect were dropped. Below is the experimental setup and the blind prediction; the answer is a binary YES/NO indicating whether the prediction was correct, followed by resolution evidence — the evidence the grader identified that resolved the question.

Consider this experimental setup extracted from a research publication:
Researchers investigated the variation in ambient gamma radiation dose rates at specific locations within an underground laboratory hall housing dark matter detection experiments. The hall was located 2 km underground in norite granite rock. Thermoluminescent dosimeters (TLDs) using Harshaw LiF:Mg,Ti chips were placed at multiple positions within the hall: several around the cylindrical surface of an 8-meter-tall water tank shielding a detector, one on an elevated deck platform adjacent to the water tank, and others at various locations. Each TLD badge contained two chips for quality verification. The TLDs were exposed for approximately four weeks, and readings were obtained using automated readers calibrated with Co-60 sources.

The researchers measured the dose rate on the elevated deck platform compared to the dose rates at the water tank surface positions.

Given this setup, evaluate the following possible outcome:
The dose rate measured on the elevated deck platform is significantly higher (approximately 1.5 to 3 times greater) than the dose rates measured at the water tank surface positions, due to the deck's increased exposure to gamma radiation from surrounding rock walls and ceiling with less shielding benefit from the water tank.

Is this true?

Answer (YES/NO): NO